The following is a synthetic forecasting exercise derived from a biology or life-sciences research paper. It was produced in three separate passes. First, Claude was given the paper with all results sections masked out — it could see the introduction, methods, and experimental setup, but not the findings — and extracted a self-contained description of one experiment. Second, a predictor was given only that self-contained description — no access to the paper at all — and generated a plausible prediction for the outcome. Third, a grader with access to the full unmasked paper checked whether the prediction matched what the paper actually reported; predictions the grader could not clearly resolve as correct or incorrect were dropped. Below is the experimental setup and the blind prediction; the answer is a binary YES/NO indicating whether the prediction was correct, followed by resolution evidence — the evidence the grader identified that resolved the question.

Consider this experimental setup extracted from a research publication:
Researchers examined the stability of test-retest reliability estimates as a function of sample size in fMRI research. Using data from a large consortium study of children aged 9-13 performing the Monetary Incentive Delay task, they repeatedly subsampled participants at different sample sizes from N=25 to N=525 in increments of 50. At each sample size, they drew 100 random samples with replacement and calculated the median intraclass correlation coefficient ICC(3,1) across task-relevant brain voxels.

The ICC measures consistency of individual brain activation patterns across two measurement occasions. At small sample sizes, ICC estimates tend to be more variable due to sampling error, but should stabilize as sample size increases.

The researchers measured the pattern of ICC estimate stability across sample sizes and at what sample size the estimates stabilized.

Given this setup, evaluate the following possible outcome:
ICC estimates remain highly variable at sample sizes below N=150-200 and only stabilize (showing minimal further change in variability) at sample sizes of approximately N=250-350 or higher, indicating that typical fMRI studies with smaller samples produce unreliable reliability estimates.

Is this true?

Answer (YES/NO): YES